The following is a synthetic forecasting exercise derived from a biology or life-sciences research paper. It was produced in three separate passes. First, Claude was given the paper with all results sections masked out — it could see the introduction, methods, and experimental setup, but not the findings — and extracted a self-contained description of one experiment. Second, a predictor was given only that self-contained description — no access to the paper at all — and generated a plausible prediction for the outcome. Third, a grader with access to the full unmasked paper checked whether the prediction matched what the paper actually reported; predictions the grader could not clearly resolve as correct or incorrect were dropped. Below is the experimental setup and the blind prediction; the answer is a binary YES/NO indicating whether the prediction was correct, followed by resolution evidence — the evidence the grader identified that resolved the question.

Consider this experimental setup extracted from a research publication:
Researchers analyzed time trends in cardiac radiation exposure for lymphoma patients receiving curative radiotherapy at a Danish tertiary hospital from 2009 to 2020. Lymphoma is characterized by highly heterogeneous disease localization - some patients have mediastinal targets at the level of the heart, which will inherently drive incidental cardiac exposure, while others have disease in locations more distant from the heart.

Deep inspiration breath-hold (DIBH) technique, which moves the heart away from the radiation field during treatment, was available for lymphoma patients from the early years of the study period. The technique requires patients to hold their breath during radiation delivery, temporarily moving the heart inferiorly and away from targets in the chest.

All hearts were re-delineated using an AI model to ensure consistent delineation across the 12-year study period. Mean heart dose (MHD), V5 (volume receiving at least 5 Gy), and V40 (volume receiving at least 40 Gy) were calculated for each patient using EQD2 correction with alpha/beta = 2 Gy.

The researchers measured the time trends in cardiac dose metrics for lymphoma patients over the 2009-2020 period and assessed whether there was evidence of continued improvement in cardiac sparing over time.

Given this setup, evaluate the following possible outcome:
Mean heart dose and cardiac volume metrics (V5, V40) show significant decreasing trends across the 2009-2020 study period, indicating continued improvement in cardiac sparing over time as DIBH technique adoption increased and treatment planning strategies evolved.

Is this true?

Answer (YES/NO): NO